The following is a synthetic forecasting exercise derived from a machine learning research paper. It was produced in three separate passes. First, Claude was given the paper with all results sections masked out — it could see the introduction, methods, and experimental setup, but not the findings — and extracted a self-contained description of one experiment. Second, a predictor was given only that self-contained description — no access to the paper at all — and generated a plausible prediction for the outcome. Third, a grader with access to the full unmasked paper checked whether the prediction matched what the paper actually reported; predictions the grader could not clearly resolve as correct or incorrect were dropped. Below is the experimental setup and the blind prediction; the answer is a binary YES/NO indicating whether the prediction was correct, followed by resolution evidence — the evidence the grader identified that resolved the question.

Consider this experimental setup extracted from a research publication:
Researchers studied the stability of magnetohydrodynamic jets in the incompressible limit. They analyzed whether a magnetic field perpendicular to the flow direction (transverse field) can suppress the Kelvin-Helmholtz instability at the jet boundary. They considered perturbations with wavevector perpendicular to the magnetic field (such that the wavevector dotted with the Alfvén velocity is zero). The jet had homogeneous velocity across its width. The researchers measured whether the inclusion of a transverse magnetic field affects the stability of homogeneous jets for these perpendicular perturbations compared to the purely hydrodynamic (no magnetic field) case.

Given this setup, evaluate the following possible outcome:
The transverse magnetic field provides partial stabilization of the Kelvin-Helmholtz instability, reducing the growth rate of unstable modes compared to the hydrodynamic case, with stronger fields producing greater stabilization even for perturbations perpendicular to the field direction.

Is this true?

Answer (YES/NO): NO